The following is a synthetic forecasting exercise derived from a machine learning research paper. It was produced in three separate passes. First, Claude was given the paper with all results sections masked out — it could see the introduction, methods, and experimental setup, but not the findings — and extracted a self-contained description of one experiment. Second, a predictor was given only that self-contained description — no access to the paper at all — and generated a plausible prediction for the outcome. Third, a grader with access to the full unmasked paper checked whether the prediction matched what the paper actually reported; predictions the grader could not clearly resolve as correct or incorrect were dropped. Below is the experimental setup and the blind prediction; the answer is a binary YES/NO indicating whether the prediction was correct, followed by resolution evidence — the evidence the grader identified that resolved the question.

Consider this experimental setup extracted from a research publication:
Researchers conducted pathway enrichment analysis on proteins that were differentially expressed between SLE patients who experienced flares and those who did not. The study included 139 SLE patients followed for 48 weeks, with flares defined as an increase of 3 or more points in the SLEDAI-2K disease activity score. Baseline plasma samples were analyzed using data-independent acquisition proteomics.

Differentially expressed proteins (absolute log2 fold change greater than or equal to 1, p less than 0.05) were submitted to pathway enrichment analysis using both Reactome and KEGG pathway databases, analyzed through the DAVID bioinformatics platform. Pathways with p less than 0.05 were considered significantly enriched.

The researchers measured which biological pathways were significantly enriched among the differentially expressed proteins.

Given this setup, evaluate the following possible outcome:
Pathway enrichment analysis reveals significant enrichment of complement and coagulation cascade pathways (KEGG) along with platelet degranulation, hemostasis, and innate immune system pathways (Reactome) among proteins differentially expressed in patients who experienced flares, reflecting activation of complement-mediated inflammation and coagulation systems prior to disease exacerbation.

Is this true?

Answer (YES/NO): NO